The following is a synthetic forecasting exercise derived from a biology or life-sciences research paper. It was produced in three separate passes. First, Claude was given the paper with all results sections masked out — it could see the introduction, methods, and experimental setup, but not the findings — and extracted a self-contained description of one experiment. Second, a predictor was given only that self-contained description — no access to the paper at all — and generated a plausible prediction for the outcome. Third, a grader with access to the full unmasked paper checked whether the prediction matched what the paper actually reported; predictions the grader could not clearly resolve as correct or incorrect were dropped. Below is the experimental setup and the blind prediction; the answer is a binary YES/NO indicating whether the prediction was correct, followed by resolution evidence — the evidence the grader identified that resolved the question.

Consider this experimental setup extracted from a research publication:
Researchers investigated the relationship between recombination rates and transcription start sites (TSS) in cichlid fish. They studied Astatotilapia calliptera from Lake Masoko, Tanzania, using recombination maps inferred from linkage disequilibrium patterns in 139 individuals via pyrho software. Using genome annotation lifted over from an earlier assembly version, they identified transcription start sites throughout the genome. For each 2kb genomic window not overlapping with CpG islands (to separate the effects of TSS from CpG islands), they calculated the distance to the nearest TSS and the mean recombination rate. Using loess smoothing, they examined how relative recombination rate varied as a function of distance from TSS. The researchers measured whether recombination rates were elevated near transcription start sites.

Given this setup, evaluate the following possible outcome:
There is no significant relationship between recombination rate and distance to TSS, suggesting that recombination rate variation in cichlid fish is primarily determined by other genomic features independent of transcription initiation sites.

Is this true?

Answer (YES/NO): NO